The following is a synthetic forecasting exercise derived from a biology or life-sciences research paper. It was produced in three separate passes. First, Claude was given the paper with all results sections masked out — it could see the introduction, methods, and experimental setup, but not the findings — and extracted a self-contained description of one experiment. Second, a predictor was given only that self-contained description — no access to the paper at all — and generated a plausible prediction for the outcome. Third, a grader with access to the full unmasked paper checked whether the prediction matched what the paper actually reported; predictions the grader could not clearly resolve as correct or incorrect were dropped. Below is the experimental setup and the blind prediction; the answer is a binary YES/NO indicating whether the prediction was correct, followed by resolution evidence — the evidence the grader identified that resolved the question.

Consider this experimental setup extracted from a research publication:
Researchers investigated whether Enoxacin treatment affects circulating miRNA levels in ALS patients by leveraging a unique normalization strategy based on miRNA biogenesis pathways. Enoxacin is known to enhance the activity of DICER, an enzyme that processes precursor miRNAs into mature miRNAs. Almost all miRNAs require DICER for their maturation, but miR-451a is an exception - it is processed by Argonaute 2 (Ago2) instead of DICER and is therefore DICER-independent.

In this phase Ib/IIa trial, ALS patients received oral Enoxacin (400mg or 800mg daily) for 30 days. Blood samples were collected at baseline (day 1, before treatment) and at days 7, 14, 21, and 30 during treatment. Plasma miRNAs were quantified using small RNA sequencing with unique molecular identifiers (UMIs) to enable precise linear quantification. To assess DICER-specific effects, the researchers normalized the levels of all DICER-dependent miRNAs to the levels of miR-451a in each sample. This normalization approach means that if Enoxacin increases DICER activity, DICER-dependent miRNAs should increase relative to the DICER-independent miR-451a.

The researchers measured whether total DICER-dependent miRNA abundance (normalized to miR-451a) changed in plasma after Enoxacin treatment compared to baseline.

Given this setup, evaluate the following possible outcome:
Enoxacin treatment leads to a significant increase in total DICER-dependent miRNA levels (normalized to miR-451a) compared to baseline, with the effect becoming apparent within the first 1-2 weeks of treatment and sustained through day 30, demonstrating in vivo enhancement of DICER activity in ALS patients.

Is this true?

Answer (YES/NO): YES